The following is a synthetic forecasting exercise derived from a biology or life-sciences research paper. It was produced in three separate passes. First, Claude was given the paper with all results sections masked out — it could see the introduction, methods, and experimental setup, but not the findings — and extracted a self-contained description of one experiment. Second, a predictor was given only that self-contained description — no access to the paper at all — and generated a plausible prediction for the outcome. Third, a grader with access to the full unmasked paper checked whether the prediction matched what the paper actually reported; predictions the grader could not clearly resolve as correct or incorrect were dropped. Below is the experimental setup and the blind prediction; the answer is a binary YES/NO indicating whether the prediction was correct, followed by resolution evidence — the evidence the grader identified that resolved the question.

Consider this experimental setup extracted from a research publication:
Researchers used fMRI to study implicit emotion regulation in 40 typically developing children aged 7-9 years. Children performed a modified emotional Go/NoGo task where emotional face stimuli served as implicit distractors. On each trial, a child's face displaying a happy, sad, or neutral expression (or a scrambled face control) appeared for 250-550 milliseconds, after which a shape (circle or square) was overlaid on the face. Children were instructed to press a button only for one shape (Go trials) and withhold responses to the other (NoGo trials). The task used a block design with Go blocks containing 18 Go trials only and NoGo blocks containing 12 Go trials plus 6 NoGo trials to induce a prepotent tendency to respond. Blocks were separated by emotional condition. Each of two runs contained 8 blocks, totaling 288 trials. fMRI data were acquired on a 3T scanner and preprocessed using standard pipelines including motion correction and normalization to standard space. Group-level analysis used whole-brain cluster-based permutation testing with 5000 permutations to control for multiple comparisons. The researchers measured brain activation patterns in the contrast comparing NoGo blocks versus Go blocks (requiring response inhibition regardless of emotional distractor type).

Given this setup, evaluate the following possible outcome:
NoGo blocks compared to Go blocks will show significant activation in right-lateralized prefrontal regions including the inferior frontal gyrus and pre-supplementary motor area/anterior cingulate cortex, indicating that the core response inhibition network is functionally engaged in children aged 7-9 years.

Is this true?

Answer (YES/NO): YES